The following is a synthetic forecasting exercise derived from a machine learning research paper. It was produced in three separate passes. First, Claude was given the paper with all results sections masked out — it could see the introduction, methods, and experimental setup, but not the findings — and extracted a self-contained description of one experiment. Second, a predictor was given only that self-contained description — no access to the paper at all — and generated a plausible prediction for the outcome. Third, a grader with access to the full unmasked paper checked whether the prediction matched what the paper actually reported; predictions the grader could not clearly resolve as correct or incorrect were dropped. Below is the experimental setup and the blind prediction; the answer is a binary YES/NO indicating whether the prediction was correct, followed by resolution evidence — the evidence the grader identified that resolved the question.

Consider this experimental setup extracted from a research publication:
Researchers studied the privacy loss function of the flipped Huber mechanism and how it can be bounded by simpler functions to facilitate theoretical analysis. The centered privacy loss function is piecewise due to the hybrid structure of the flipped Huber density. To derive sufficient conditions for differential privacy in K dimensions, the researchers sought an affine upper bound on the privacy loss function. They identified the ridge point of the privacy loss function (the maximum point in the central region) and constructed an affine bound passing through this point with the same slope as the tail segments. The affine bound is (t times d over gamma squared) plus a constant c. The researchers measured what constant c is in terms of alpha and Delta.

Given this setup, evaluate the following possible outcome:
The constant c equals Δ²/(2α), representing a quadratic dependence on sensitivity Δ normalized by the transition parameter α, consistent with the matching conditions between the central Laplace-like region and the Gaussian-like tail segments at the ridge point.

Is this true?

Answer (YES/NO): NO